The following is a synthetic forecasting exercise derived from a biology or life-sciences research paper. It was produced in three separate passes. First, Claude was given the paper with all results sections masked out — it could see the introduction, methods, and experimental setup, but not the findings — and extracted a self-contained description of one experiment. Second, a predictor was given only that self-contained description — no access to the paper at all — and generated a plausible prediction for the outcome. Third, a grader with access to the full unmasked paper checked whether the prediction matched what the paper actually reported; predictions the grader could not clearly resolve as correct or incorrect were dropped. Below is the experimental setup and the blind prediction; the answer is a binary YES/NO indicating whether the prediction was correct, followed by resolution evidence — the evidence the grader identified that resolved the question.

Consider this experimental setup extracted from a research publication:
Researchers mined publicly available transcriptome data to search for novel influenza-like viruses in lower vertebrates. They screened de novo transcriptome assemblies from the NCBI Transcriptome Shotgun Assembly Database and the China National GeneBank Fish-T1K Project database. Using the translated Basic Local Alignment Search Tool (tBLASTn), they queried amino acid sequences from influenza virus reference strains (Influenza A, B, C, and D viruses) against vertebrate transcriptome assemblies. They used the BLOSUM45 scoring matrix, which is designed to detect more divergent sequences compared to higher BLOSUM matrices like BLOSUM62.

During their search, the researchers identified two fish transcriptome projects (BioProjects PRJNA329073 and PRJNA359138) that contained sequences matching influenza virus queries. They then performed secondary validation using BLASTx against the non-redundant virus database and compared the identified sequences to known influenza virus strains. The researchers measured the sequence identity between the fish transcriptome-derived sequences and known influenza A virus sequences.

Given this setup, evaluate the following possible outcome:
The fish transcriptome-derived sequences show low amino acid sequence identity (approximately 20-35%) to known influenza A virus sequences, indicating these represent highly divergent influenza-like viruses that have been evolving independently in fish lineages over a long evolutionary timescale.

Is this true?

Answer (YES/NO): NO